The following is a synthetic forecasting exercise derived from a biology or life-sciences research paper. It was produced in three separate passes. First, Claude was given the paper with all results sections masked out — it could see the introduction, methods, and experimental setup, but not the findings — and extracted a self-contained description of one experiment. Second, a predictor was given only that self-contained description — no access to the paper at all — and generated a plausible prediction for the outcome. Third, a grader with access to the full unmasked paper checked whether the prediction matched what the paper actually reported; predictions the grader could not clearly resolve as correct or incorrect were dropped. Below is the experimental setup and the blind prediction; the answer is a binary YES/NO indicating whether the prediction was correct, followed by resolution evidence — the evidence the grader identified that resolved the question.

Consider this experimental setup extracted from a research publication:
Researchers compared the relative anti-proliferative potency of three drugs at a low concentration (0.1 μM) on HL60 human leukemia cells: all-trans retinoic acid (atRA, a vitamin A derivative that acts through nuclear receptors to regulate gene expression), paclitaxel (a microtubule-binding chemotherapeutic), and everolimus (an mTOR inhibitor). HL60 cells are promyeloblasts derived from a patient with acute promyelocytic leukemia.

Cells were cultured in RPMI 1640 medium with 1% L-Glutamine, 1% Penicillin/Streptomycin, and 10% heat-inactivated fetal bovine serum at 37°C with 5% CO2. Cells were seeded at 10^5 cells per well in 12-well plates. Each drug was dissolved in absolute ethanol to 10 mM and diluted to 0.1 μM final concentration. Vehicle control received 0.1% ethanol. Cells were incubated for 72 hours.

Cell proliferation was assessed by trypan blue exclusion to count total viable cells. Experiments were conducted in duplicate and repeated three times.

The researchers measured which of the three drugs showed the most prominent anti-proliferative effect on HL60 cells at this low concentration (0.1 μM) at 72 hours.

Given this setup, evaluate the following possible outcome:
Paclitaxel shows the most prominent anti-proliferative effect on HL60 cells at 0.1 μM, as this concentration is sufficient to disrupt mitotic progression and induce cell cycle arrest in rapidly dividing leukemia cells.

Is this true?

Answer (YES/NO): YES